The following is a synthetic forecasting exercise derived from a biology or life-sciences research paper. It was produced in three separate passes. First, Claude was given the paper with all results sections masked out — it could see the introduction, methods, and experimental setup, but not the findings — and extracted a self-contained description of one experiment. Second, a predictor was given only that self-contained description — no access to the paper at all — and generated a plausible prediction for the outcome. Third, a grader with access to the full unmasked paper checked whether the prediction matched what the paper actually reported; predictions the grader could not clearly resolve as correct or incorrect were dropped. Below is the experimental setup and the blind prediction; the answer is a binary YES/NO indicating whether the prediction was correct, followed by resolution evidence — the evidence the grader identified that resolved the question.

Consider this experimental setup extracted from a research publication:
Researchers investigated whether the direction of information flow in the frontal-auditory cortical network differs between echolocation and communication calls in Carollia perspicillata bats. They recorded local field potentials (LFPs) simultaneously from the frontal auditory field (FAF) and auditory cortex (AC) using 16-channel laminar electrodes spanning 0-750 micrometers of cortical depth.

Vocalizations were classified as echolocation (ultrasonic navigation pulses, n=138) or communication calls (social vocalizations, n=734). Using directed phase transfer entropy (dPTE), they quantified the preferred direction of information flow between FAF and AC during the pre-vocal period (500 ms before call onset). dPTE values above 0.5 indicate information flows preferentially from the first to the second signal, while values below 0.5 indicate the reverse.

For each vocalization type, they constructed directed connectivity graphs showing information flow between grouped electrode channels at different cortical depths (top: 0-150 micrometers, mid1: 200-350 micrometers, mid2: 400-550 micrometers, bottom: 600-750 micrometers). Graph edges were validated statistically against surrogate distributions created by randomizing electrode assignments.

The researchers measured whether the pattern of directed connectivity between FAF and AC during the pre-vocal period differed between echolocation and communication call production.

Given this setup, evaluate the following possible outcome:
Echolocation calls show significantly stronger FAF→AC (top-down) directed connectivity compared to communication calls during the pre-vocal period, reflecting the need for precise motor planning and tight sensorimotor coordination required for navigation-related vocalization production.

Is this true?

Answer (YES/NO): NO